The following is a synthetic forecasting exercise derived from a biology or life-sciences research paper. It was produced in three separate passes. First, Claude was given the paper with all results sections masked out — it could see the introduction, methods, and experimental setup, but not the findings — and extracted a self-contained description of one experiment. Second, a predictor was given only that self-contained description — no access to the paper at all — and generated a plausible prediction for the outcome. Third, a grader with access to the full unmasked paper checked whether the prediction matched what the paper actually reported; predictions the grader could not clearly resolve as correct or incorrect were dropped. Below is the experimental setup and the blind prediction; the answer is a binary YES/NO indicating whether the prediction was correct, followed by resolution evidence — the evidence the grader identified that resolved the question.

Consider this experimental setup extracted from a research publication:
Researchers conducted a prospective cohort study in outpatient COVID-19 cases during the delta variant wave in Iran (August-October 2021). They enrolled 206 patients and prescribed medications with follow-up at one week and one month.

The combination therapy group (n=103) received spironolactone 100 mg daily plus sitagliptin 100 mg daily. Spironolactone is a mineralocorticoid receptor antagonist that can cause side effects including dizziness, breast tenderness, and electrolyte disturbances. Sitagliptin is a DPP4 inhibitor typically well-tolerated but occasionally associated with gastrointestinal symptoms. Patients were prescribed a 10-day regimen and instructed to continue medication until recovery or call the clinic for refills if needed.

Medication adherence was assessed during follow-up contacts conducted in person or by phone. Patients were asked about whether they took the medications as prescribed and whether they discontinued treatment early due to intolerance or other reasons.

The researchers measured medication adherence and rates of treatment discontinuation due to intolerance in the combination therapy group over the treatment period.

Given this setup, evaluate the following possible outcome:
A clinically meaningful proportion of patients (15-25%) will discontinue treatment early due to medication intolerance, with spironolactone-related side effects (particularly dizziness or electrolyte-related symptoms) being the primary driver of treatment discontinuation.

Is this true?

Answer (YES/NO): NO